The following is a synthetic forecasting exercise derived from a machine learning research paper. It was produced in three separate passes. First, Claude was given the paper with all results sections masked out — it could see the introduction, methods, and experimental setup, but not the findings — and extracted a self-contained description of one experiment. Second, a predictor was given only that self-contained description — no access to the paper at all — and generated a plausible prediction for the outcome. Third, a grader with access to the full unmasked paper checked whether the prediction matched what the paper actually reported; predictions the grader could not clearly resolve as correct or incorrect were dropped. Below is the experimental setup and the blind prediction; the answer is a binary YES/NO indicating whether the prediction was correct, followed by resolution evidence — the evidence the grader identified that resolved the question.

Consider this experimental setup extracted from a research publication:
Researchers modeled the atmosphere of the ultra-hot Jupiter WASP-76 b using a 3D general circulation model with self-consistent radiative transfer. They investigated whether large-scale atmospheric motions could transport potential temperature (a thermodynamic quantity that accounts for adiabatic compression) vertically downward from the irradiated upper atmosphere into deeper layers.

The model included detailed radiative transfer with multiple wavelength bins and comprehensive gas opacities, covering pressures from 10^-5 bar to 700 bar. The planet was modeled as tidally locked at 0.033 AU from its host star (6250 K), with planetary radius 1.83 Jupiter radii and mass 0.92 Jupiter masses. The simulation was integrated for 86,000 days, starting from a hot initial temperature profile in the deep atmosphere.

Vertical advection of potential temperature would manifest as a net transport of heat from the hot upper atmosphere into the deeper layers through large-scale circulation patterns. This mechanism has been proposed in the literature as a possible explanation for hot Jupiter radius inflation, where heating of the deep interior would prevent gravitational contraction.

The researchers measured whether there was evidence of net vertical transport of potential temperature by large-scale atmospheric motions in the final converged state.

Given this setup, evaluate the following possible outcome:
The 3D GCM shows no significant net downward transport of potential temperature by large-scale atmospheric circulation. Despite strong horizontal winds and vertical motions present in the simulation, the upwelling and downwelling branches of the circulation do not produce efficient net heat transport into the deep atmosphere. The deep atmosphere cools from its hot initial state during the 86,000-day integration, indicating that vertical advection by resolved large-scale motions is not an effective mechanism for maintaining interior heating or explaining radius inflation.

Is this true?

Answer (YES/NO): YES